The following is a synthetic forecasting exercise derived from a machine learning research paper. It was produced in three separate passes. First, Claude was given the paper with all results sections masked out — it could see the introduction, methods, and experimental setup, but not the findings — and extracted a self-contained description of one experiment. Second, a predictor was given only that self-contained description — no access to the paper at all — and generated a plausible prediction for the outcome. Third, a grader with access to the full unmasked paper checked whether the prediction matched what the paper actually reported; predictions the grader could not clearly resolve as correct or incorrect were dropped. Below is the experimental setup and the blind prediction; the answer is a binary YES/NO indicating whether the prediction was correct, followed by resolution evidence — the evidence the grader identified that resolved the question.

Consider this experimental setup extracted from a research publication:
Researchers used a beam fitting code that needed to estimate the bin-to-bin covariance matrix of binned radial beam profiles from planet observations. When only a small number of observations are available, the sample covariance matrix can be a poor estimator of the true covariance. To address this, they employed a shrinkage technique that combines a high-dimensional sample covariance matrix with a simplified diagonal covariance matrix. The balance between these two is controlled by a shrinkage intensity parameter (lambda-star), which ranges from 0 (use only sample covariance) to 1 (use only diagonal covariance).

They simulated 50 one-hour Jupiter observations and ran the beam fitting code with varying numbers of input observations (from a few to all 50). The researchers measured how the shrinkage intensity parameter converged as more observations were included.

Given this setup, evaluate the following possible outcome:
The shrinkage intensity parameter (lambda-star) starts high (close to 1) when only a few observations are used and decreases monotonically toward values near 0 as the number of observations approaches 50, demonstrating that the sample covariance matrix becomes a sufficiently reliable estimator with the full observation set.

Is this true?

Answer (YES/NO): NO